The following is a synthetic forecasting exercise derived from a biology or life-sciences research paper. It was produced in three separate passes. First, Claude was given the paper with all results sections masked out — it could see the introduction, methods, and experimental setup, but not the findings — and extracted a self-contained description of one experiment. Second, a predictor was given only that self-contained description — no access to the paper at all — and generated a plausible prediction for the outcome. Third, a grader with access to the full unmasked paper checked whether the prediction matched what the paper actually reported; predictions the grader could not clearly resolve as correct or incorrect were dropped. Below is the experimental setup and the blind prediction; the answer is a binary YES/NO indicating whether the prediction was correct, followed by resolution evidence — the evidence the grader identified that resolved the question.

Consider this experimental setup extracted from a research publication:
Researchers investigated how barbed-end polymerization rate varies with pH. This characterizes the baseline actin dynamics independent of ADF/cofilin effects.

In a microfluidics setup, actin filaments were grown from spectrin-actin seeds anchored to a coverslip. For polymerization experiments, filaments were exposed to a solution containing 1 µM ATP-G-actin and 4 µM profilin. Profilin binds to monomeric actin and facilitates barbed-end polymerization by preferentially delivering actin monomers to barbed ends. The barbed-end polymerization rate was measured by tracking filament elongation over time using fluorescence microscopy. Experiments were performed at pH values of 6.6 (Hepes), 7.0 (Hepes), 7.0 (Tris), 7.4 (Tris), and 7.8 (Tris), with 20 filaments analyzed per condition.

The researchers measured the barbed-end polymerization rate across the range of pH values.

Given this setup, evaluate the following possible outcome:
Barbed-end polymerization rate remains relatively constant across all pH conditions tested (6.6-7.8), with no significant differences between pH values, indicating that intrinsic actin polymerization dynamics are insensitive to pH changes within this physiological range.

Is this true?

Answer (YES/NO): NO